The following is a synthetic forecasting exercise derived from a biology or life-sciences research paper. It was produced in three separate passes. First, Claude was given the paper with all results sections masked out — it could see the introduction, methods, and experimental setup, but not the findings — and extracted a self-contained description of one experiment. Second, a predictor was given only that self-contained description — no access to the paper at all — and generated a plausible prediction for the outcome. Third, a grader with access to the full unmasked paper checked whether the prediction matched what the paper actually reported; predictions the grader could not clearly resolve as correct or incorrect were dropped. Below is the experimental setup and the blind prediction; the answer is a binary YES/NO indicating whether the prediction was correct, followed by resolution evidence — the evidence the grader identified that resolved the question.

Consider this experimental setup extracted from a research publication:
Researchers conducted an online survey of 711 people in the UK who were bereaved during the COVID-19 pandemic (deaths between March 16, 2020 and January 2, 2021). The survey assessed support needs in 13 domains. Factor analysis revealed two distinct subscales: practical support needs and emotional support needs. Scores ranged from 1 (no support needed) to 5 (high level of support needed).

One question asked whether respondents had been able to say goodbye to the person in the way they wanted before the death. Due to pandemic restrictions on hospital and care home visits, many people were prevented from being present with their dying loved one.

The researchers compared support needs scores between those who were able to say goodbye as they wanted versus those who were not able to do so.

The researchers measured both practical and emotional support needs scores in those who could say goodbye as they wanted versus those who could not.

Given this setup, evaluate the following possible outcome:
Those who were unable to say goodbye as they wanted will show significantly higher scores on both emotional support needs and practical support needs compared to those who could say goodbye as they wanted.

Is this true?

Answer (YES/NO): NO